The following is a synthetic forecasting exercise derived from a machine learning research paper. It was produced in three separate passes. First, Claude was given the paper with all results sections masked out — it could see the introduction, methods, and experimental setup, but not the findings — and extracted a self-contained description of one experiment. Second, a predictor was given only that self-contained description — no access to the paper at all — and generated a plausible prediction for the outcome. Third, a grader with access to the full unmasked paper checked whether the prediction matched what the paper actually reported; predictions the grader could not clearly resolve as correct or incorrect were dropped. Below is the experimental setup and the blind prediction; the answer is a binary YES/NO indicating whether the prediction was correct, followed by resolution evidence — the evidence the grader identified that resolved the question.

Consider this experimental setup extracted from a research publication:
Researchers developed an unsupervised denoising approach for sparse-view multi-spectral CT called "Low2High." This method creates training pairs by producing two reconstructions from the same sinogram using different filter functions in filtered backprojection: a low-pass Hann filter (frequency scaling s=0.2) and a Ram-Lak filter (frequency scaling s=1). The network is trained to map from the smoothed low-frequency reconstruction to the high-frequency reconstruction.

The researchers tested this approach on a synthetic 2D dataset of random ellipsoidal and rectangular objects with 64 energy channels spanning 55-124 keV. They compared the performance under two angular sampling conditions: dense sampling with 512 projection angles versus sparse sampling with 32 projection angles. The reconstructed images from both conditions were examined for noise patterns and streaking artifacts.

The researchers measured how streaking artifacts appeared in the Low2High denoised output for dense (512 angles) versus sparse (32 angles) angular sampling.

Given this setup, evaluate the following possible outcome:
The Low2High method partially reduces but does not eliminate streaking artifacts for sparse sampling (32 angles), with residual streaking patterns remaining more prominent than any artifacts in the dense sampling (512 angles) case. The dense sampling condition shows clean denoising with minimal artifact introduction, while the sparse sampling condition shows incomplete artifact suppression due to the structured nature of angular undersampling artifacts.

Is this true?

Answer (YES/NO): NO